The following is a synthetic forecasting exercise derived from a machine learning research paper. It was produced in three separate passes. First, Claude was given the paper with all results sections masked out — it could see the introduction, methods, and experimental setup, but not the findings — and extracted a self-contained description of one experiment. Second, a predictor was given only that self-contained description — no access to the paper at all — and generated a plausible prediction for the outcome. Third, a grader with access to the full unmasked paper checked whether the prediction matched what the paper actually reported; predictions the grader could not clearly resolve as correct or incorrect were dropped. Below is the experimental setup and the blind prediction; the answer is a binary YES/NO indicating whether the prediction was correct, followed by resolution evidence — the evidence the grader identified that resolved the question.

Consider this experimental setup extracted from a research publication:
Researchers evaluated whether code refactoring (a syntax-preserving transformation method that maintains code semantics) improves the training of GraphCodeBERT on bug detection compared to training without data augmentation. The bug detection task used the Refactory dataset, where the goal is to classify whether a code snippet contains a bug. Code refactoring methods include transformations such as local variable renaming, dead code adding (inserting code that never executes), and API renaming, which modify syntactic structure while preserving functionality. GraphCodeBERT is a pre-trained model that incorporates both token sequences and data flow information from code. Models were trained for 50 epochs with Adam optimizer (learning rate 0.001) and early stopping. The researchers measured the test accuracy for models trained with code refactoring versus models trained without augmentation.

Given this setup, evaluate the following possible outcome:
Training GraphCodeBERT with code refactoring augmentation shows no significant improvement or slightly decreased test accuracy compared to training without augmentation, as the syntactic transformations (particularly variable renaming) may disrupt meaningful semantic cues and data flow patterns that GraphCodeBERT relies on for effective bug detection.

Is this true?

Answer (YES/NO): YES